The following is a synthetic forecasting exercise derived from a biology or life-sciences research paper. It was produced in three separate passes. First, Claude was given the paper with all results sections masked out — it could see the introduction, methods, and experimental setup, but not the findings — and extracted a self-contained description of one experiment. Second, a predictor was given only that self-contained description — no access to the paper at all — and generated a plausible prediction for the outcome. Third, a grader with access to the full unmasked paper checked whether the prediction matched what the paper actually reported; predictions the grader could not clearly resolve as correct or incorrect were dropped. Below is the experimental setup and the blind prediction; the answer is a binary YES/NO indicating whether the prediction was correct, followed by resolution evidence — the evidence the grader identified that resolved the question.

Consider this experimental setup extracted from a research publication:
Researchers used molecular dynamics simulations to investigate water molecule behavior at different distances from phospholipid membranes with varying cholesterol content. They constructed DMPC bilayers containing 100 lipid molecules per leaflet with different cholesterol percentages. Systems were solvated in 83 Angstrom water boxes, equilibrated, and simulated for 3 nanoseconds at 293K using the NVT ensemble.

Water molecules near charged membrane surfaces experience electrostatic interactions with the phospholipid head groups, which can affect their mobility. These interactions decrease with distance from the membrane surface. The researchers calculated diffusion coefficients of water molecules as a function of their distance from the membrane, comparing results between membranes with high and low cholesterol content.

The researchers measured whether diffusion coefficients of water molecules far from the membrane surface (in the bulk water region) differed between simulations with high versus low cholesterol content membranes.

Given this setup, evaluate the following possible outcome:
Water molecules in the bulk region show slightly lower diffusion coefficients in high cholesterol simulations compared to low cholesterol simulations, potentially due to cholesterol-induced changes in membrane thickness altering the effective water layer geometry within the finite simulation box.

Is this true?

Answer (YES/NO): NO